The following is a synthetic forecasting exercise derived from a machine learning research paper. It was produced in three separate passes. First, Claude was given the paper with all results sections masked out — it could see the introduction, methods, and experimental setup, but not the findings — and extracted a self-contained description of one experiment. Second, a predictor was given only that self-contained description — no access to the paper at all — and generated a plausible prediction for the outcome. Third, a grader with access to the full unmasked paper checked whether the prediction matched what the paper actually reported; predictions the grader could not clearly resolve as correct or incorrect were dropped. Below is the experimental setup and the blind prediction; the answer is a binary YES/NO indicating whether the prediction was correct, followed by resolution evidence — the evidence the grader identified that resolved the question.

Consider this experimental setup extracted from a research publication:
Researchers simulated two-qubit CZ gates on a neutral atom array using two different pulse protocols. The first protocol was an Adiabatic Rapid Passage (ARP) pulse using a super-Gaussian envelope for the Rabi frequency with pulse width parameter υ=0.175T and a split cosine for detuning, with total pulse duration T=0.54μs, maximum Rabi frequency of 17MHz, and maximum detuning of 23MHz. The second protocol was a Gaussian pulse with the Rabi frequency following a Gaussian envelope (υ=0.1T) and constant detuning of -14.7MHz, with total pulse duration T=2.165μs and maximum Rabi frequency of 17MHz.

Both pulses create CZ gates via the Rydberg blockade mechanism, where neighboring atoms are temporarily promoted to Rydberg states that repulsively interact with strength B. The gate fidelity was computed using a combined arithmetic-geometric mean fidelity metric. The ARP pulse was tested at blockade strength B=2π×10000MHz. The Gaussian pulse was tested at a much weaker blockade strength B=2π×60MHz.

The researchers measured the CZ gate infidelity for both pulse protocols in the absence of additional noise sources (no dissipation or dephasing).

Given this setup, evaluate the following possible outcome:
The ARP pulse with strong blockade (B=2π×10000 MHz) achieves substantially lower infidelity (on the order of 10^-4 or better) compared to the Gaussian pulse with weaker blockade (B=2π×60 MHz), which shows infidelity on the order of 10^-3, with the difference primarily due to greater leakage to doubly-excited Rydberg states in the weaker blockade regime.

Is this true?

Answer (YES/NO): NO